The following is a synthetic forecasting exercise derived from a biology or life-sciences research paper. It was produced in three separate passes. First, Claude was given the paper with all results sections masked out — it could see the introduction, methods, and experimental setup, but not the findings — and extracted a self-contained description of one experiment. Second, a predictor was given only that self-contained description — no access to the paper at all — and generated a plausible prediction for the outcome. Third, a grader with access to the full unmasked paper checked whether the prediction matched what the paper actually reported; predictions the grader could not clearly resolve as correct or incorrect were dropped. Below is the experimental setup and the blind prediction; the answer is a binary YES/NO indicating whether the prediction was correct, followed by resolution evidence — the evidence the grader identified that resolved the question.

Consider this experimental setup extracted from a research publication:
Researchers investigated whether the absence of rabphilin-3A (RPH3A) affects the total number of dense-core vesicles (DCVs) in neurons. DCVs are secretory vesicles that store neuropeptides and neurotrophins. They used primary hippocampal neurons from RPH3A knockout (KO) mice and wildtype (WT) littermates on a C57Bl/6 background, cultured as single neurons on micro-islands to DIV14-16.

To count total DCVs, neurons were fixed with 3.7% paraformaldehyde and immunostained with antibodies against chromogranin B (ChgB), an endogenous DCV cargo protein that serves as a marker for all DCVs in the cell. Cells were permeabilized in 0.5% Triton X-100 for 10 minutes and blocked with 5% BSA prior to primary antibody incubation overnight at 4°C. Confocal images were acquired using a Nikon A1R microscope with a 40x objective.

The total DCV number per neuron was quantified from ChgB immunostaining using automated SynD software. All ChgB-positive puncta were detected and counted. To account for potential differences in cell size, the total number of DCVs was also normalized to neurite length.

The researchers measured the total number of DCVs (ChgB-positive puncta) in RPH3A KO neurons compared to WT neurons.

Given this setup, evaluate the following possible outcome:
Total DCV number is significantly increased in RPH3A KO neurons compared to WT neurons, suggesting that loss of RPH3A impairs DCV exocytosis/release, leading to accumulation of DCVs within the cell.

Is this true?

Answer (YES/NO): NO